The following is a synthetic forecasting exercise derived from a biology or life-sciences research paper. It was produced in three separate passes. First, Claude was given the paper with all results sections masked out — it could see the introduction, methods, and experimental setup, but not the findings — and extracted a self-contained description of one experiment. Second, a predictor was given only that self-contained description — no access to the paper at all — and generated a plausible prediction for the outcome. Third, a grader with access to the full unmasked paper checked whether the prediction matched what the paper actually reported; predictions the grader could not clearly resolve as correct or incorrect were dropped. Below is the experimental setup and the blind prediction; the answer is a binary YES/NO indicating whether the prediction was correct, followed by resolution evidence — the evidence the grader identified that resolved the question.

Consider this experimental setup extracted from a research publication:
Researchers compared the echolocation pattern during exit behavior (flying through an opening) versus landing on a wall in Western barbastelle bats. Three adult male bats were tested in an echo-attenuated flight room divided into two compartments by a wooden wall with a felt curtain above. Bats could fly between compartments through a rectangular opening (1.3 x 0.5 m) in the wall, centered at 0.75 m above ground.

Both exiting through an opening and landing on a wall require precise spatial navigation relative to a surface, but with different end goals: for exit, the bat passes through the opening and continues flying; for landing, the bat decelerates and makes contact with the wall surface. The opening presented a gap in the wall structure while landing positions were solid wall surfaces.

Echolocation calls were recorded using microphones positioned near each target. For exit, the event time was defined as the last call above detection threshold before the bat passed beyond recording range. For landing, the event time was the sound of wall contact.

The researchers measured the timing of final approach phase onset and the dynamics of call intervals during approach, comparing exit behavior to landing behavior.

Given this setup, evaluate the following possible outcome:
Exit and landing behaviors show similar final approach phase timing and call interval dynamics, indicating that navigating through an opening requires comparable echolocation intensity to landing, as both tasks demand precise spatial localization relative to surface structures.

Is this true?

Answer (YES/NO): NO